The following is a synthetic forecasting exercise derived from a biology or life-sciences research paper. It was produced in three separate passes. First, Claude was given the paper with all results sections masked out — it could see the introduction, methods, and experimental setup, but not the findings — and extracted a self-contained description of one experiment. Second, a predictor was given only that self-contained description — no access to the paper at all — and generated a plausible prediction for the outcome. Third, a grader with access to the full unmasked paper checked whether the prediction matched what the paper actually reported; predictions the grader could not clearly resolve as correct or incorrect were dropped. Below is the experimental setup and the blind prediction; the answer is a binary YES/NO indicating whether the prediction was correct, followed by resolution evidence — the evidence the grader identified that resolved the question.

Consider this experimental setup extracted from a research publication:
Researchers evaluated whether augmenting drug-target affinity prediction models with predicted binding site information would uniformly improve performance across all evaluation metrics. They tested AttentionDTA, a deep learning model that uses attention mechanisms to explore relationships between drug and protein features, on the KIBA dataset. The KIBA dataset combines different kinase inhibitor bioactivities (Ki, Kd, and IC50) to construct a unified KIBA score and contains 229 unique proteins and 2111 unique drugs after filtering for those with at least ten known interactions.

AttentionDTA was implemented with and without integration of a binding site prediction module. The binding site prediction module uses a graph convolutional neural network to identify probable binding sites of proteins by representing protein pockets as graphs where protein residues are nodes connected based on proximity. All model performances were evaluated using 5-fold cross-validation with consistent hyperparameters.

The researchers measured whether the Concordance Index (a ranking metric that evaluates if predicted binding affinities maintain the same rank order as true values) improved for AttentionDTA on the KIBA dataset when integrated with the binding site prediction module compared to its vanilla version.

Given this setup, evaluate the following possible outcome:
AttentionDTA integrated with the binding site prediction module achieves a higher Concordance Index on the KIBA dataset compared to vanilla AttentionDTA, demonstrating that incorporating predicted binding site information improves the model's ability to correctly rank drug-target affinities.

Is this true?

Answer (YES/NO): NO